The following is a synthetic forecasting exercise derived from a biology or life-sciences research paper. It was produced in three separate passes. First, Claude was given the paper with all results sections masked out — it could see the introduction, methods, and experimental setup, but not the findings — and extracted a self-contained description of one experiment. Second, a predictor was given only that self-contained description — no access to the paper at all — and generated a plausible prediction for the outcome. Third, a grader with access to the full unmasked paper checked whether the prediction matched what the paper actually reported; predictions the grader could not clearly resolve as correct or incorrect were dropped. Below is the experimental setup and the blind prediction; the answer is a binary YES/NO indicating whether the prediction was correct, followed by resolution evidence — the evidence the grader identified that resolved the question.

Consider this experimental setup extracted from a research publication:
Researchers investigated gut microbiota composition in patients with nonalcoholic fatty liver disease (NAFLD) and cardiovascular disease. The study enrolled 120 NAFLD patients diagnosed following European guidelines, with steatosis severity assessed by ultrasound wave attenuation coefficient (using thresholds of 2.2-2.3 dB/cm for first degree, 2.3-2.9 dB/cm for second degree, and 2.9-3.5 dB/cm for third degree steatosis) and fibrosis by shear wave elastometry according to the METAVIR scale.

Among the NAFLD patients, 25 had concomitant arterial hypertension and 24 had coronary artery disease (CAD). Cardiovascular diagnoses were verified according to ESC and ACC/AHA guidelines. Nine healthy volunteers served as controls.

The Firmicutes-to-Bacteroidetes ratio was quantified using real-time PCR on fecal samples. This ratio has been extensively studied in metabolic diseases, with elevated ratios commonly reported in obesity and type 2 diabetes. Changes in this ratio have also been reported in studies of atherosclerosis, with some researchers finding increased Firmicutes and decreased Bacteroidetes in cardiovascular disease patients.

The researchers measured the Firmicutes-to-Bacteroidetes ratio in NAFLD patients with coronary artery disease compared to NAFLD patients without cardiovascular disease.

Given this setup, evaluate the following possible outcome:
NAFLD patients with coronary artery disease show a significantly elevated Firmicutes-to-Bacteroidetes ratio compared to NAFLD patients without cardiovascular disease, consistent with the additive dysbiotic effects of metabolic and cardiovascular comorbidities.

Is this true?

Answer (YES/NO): NO